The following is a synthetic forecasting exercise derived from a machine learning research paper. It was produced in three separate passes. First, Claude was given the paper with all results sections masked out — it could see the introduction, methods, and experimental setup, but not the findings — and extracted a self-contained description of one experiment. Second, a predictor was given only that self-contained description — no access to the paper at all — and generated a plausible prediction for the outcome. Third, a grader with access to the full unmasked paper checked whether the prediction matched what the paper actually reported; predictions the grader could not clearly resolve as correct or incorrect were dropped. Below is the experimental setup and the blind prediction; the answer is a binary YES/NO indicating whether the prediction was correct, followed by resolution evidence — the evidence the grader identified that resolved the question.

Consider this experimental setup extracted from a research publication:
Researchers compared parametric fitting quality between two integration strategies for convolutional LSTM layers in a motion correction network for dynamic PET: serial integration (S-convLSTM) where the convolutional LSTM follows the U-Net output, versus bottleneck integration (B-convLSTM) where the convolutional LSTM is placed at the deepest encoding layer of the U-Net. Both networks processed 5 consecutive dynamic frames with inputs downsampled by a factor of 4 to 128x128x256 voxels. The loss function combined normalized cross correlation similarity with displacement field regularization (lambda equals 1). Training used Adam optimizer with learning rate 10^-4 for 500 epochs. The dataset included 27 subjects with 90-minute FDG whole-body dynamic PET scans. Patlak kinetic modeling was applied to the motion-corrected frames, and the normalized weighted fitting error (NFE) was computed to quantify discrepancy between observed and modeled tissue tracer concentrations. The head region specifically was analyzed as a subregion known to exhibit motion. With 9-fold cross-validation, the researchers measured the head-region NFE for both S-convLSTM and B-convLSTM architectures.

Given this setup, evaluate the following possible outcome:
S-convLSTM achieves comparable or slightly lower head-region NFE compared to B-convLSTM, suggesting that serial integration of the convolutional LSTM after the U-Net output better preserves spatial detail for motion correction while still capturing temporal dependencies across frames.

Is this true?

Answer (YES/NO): NO